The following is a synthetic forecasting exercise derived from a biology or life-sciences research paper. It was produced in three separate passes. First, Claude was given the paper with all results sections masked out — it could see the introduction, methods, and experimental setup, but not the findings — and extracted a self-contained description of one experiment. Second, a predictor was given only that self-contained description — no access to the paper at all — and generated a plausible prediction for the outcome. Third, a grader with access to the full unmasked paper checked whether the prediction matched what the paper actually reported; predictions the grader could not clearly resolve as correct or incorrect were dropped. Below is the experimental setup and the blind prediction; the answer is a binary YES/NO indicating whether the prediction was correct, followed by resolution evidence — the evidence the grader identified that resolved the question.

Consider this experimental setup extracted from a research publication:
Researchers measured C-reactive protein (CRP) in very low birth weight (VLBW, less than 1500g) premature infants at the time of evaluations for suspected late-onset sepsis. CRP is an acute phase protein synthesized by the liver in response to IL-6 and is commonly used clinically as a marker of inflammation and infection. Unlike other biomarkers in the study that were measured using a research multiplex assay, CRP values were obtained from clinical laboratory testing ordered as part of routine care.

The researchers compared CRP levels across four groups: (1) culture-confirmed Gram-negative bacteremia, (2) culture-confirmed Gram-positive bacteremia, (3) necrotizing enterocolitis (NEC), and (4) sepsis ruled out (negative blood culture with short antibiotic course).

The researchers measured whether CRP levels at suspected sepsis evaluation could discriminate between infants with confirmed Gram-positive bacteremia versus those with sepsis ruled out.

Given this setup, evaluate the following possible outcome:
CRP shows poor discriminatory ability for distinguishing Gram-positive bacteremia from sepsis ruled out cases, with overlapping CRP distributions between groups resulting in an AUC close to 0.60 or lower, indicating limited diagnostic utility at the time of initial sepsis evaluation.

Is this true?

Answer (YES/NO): YES